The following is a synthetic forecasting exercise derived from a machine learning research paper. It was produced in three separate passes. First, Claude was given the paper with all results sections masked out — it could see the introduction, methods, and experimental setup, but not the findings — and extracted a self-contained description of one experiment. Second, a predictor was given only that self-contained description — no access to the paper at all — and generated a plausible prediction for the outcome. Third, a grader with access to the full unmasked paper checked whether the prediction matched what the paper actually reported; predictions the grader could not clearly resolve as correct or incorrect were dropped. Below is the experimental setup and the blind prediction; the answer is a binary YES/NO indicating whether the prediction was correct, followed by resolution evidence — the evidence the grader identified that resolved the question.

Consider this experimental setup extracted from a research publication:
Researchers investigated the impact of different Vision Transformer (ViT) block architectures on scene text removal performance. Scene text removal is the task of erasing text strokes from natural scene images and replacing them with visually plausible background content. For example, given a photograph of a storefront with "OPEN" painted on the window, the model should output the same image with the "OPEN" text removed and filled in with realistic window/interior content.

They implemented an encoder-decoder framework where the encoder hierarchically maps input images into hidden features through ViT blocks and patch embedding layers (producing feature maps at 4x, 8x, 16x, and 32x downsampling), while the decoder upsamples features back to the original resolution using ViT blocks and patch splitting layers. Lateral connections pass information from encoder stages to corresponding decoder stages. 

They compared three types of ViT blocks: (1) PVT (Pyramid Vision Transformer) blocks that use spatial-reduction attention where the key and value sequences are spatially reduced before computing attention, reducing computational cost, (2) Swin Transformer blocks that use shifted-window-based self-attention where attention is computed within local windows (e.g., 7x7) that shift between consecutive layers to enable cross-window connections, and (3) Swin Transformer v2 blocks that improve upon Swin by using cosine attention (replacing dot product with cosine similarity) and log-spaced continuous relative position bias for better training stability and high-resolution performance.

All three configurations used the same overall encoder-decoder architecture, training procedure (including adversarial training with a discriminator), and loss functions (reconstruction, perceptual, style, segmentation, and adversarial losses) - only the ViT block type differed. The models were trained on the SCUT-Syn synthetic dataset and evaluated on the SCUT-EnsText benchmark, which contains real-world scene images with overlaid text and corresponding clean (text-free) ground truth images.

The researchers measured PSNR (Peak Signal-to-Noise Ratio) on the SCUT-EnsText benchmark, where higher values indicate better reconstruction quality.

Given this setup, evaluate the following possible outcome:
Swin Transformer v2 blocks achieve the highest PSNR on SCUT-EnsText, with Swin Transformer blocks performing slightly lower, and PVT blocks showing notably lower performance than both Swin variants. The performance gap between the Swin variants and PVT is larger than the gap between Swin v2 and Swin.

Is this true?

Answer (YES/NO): YES